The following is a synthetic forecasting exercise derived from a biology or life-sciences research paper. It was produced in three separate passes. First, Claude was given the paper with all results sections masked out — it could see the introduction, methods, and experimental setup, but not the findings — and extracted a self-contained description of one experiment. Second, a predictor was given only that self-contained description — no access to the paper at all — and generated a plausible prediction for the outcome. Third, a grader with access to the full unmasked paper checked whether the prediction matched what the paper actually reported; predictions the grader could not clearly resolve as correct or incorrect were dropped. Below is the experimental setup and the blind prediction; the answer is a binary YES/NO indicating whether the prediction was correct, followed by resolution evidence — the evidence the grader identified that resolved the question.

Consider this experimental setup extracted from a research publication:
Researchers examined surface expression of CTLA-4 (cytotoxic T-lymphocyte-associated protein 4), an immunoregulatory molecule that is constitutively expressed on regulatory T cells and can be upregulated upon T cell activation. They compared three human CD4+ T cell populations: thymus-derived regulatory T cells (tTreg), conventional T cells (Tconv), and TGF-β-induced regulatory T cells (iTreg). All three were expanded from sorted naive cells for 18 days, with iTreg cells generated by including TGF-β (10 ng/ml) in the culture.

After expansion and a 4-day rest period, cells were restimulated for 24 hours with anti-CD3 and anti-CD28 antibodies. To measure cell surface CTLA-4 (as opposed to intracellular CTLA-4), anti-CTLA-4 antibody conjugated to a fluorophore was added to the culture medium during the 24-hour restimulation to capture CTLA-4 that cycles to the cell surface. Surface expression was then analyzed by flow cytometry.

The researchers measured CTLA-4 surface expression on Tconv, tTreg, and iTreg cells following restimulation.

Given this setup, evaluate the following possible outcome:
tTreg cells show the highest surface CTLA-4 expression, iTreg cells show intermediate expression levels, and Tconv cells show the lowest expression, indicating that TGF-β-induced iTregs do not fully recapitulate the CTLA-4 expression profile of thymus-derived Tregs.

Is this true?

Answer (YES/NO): NO